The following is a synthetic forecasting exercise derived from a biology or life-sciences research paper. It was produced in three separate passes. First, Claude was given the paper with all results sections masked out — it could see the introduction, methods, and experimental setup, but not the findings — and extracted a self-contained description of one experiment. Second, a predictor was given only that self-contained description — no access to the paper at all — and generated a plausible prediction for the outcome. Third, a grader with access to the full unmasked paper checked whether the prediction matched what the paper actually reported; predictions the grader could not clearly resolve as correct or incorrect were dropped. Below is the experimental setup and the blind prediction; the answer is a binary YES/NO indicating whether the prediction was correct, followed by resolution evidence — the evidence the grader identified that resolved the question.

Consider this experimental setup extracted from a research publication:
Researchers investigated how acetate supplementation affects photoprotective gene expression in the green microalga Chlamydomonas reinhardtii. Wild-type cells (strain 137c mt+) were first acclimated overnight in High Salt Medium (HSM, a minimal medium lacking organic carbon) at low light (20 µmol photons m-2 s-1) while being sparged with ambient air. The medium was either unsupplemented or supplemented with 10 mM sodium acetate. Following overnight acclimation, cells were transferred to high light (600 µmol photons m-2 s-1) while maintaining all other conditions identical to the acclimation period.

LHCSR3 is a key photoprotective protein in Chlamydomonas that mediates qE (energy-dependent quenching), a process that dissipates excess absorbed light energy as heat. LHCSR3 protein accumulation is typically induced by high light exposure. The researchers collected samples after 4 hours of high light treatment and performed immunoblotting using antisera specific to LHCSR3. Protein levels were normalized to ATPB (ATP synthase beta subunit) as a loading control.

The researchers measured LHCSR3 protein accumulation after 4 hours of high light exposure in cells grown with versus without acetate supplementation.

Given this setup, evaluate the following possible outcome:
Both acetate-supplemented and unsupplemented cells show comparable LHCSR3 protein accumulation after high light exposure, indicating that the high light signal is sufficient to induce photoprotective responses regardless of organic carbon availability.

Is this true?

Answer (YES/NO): NO